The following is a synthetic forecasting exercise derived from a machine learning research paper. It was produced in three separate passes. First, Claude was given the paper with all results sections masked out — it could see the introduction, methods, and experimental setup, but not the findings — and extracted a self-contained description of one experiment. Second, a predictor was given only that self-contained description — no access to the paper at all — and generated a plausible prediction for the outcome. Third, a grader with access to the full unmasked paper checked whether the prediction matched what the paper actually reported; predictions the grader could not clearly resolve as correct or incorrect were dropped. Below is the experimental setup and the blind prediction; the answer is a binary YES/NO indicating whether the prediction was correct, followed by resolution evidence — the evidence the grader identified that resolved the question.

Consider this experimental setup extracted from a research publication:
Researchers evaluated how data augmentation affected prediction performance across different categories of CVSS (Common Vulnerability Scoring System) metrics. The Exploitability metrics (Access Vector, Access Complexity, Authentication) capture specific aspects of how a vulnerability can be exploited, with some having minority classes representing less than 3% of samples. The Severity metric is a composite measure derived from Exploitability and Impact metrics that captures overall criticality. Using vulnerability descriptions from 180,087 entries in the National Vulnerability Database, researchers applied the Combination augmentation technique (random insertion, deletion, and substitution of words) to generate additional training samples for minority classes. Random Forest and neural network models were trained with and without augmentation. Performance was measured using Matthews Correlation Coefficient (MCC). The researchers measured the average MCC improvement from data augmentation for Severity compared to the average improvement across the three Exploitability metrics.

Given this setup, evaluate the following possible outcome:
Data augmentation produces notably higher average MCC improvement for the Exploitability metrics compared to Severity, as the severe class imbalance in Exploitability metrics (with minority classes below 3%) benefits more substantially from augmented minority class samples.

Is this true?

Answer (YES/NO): YES